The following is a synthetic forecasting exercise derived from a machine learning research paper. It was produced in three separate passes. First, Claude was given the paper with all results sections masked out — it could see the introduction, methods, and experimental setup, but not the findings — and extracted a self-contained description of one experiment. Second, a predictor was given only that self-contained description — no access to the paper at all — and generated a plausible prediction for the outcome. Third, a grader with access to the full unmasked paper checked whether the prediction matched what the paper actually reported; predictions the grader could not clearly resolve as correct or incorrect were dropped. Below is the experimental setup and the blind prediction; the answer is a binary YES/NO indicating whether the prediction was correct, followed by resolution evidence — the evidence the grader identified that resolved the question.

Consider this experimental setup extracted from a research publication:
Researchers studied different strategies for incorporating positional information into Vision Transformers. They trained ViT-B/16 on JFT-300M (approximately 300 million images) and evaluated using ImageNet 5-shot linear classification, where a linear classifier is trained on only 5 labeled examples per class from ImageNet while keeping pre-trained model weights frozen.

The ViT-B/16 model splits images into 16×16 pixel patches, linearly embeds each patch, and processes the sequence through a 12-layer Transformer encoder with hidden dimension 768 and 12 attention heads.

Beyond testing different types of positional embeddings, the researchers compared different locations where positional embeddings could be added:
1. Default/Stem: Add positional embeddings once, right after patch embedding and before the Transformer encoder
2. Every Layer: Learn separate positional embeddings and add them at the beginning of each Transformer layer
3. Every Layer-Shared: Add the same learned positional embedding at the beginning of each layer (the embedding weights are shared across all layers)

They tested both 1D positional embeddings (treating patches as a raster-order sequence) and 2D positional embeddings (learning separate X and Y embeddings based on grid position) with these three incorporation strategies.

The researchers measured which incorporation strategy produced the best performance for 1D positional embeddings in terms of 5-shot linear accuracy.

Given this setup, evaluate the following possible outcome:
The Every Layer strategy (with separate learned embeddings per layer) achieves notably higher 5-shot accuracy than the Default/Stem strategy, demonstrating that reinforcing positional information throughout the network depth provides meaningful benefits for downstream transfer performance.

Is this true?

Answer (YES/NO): NO